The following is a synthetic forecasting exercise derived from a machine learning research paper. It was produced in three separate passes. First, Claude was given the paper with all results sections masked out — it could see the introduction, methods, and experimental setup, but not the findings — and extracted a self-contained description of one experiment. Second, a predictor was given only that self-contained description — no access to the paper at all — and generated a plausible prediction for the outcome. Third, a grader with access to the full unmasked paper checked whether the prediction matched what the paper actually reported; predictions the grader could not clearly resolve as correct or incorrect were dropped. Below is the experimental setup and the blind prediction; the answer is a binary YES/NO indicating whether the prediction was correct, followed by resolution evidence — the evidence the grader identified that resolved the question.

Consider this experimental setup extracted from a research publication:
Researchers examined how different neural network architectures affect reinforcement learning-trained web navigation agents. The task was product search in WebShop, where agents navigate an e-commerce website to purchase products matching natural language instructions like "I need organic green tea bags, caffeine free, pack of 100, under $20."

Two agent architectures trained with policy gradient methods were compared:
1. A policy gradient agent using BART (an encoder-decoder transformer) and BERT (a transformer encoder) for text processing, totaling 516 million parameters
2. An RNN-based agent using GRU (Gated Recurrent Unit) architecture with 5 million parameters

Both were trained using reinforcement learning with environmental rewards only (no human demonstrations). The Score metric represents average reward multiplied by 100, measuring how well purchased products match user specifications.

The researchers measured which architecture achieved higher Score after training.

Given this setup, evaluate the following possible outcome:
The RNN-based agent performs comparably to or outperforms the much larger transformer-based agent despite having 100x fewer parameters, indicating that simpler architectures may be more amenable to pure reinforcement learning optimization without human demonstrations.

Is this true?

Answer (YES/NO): YES